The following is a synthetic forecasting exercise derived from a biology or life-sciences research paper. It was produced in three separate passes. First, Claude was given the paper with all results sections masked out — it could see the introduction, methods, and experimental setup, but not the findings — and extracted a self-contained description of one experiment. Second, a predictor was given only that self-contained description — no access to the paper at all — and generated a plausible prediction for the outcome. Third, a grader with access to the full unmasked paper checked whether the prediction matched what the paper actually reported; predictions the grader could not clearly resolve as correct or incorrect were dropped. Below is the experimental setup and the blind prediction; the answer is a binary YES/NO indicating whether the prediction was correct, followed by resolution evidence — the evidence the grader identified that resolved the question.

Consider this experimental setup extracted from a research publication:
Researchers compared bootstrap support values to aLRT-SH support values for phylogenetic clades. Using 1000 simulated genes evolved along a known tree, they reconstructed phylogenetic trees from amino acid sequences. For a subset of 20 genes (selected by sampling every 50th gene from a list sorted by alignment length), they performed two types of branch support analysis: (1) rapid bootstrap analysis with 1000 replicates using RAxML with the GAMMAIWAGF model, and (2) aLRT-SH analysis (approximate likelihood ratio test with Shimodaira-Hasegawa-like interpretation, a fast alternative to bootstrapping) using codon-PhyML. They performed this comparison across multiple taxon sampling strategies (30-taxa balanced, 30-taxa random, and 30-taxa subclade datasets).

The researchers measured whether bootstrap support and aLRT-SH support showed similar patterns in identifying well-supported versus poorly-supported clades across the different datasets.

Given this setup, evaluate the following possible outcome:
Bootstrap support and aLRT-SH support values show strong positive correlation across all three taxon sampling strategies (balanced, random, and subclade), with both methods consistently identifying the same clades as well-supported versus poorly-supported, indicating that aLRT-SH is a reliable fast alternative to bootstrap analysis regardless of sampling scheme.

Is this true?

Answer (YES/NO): NO